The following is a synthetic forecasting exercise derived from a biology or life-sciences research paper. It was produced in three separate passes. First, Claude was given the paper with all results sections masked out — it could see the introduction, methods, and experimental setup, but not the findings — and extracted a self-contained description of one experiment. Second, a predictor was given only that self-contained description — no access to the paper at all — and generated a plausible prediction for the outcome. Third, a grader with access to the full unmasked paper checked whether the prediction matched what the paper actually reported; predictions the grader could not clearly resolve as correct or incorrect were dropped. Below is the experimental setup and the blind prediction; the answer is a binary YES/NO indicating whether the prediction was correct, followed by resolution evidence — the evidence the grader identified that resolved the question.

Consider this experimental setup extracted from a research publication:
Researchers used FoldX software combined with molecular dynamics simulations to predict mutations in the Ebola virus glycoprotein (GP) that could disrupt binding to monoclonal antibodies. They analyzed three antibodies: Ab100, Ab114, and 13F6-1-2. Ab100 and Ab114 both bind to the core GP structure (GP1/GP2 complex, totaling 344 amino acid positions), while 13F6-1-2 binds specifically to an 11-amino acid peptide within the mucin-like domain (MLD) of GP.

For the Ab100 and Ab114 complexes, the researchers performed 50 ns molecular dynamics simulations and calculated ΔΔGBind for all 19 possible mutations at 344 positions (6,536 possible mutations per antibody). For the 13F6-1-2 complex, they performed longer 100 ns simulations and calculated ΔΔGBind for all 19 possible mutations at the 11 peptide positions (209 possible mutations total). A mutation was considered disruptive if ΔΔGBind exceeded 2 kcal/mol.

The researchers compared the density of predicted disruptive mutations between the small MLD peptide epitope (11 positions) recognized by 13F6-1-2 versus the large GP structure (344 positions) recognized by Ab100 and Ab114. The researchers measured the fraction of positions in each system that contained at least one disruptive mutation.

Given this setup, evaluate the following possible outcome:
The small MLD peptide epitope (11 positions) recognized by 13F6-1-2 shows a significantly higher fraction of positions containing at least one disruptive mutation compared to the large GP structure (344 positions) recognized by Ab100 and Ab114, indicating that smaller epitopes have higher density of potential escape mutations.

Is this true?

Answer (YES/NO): YES